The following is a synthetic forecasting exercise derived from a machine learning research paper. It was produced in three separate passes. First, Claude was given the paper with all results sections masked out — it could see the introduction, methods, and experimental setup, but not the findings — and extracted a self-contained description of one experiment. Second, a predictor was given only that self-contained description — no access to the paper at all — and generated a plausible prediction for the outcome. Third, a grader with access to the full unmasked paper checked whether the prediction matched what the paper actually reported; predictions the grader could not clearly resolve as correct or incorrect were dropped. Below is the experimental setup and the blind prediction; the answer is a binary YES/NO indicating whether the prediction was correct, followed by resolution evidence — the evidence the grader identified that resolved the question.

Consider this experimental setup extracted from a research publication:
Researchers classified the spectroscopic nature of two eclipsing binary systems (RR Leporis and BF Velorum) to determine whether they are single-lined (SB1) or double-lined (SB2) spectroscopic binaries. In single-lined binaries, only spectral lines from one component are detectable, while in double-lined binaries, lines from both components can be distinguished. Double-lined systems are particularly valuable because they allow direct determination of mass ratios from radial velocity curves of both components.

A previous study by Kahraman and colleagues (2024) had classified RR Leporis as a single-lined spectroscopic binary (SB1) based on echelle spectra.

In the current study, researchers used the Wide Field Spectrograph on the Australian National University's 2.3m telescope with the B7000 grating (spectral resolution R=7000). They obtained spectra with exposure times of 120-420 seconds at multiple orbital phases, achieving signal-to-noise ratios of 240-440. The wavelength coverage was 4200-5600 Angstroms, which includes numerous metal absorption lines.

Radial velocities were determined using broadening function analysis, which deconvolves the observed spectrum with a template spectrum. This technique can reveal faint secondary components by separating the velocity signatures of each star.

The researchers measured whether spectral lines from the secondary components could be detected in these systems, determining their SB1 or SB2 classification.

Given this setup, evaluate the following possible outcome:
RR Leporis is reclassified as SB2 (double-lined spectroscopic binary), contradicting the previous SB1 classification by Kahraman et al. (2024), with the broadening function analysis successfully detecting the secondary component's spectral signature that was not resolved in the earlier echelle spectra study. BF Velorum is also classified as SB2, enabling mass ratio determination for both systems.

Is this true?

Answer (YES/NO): YES